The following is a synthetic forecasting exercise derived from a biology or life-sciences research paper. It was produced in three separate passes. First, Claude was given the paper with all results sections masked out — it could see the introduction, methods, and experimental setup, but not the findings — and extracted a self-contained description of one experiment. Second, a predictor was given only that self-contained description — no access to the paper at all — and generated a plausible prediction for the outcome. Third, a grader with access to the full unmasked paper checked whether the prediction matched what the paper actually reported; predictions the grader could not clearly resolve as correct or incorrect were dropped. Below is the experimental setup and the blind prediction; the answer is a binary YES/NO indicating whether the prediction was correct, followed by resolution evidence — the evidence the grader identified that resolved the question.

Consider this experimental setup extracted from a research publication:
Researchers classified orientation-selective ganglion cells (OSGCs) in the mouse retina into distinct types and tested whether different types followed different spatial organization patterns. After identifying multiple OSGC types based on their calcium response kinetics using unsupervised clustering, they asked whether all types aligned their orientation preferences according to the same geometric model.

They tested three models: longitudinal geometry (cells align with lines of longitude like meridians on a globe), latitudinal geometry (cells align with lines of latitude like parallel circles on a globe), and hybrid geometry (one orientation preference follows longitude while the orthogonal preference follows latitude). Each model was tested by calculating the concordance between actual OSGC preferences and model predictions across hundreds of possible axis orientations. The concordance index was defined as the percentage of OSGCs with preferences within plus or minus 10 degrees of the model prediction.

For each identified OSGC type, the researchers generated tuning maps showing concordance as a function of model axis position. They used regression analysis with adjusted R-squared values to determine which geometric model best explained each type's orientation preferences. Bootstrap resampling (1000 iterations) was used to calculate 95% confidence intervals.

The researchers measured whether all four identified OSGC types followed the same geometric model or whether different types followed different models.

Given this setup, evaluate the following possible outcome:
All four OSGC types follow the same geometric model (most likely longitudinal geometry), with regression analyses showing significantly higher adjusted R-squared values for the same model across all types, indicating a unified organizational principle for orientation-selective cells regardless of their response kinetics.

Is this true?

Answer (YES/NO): NO